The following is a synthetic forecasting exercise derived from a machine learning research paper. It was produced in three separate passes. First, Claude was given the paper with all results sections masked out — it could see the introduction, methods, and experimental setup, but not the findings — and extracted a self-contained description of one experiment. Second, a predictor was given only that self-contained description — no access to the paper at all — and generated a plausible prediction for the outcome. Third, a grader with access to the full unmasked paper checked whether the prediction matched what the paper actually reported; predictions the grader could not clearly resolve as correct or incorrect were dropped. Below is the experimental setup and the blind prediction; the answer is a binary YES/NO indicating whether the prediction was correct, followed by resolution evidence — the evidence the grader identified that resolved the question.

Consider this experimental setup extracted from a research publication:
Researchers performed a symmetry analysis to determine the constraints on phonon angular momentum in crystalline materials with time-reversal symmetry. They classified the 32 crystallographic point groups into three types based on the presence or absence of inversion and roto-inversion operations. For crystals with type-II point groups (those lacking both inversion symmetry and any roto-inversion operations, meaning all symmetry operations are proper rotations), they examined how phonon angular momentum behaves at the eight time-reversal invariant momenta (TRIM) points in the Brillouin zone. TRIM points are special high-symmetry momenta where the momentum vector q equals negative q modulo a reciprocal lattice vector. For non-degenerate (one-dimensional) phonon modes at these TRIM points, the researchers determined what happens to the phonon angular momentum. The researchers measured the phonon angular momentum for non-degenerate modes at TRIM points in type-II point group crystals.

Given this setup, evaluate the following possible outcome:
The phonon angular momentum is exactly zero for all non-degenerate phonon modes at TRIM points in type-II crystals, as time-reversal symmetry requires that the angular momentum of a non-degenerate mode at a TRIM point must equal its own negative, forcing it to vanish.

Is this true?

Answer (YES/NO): YES